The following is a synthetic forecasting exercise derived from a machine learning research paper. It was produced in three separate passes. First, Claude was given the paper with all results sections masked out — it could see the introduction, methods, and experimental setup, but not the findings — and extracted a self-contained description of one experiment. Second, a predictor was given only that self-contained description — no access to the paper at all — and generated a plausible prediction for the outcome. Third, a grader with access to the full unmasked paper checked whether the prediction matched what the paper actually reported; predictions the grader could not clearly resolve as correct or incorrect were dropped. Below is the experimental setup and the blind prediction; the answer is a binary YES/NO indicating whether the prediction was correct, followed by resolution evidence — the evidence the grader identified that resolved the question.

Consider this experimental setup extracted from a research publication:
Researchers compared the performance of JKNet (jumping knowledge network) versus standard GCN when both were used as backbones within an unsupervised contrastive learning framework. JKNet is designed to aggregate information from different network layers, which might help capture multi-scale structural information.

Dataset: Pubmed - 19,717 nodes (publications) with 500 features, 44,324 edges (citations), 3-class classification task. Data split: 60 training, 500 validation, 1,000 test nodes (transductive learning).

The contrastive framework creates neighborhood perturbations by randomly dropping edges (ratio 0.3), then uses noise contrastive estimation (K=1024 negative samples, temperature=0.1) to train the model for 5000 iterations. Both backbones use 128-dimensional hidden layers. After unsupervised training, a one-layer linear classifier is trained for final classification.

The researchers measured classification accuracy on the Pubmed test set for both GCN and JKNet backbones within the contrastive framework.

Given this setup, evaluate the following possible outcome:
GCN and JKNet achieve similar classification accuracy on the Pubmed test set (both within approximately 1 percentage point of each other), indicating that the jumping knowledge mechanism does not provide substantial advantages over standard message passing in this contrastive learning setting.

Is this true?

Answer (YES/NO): YES